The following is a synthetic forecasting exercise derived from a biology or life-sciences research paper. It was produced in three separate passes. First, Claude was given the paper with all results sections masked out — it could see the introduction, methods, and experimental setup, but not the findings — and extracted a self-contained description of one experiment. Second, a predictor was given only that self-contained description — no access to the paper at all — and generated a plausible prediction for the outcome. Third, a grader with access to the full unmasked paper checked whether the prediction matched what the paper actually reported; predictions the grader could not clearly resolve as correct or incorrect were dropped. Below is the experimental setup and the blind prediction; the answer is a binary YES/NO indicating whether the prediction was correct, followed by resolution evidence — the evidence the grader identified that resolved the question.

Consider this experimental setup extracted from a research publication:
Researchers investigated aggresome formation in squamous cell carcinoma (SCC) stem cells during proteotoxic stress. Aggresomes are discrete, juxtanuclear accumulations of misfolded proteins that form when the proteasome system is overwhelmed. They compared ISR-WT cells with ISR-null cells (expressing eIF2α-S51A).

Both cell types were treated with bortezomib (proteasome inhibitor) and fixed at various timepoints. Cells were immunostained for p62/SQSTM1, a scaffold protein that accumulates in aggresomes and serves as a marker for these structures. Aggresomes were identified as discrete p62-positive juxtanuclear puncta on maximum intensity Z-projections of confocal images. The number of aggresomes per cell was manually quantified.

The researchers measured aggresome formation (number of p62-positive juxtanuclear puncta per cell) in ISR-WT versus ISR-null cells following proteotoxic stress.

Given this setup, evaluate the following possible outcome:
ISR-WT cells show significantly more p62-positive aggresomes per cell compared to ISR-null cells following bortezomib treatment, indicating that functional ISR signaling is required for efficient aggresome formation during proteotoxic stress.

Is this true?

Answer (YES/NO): YES